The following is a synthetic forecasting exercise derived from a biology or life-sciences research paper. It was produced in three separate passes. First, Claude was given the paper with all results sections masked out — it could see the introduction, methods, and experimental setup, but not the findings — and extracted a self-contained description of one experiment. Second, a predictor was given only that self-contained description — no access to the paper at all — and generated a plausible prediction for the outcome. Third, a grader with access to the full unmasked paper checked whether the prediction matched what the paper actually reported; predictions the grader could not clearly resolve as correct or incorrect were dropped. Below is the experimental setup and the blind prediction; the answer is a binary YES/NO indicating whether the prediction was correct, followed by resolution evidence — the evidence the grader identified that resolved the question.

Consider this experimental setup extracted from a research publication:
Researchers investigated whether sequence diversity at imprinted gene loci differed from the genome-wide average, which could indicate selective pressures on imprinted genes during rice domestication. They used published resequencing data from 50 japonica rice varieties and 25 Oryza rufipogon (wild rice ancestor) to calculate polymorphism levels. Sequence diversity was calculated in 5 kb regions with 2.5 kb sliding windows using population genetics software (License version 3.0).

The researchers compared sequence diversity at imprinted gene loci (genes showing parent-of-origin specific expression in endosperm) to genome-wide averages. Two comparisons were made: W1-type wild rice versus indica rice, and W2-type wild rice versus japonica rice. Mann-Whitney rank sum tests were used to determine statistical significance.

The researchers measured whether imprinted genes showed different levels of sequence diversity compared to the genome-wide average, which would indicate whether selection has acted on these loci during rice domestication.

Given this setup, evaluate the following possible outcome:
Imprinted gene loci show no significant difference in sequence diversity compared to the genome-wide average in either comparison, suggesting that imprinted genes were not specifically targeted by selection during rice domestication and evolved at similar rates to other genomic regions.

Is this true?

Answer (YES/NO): NO